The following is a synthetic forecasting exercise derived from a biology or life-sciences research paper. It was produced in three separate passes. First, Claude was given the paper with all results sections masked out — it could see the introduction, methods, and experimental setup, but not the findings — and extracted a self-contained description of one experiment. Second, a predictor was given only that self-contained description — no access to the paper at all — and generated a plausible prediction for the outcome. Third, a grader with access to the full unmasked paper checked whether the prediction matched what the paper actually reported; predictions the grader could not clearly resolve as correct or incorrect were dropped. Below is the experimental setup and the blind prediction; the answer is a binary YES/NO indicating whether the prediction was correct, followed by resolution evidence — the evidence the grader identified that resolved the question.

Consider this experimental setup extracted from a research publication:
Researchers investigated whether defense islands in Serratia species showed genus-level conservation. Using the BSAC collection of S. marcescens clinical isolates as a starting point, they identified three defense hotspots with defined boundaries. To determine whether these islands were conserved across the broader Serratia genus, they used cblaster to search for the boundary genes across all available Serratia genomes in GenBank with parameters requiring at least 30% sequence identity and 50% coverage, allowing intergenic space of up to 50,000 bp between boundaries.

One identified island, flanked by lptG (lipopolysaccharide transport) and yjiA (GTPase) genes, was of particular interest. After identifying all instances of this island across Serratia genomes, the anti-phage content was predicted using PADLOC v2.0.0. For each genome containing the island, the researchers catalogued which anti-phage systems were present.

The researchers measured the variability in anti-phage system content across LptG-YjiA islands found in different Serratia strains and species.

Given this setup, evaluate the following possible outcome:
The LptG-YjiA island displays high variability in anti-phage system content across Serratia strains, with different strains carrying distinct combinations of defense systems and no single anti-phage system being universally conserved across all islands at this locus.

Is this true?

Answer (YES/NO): YES